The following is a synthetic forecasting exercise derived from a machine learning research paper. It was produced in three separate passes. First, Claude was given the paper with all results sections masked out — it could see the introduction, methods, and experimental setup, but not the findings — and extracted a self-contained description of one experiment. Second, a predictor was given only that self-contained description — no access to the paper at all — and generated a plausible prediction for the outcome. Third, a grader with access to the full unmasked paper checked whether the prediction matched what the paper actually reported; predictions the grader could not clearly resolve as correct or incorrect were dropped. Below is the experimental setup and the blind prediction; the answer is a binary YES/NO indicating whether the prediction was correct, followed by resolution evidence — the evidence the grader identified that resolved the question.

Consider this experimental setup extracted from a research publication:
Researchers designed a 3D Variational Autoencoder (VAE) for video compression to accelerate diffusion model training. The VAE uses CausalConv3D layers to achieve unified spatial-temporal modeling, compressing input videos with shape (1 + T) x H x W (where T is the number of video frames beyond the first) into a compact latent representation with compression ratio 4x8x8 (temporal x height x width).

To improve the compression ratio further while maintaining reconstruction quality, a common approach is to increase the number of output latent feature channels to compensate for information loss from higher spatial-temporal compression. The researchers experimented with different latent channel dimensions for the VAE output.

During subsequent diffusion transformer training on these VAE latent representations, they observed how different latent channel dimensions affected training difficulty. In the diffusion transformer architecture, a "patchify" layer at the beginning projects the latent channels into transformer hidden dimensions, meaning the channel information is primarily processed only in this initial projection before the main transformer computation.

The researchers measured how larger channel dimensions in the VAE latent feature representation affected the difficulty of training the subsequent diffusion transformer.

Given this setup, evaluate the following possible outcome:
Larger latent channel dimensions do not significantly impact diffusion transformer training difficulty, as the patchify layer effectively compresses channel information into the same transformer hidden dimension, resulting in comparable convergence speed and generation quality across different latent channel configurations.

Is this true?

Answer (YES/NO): NO